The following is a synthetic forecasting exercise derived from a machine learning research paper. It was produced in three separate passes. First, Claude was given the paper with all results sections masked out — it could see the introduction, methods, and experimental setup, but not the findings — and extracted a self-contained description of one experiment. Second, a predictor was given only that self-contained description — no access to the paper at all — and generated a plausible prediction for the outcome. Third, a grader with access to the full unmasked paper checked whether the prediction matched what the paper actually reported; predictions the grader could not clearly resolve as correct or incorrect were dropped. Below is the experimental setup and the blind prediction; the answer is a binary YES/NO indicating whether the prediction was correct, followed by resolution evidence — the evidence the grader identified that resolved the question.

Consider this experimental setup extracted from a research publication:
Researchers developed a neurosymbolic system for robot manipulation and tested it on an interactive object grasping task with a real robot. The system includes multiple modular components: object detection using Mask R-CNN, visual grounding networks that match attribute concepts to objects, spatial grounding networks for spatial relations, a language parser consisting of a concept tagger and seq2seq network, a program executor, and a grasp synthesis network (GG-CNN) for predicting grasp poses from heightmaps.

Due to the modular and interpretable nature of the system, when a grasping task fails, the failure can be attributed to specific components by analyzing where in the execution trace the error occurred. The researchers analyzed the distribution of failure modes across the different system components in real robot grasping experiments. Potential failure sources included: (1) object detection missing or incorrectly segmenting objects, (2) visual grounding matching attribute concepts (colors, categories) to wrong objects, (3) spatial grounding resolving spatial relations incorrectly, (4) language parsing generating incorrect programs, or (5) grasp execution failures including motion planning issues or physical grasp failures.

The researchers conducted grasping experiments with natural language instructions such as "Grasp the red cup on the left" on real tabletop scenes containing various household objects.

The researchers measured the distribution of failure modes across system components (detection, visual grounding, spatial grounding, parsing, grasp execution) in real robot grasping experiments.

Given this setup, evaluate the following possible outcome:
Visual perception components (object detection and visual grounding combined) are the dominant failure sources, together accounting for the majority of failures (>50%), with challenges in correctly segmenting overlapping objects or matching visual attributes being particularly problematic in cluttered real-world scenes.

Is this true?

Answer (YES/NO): YES